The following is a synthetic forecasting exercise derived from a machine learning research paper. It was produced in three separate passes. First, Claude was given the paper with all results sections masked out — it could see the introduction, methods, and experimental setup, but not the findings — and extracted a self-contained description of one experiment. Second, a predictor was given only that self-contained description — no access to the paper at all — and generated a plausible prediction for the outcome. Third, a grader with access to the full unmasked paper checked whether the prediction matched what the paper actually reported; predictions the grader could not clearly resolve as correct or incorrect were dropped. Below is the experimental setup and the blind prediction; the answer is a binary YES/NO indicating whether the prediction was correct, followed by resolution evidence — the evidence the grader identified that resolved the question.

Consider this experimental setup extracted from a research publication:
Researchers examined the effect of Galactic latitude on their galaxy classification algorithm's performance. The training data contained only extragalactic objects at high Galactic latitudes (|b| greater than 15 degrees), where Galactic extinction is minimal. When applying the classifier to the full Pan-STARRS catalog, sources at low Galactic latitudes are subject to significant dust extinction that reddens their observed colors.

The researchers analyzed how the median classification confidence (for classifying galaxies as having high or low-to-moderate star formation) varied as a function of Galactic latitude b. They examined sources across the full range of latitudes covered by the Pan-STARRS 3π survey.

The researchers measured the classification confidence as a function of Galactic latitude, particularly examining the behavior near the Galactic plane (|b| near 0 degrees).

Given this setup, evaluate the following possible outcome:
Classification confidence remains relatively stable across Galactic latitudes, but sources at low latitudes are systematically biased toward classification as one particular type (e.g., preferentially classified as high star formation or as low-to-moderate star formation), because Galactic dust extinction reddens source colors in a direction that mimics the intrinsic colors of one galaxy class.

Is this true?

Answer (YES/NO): NO